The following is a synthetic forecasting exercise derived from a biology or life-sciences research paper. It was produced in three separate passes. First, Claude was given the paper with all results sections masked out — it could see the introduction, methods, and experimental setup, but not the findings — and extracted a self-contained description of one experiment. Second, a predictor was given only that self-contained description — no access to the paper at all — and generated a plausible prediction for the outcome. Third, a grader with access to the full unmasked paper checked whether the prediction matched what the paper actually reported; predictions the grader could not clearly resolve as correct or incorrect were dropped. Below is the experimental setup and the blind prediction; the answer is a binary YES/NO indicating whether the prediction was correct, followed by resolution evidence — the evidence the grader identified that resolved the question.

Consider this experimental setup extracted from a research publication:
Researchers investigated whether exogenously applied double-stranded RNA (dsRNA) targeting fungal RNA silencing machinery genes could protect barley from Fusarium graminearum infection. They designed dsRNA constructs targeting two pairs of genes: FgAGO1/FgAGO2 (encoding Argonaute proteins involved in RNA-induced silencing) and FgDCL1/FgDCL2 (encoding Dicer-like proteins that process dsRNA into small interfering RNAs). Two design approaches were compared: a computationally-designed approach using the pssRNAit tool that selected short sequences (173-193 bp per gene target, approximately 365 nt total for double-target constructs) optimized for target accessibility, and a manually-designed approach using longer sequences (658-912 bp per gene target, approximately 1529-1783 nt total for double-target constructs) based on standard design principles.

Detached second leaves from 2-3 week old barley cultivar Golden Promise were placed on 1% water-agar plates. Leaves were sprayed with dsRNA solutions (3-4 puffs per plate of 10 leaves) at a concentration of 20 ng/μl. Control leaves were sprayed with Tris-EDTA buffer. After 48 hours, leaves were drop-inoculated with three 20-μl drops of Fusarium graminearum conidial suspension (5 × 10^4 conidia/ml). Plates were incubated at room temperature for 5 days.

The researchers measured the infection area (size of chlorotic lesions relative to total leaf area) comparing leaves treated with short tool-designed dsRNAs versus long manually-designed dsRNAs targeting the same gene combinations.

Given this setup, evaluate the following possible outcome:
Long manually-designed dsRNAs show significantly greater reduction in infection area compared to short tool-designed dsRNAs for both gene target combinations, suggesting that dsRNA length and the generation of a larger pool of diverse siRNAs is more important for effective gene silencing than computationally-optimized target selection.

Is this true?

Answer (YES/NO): NO